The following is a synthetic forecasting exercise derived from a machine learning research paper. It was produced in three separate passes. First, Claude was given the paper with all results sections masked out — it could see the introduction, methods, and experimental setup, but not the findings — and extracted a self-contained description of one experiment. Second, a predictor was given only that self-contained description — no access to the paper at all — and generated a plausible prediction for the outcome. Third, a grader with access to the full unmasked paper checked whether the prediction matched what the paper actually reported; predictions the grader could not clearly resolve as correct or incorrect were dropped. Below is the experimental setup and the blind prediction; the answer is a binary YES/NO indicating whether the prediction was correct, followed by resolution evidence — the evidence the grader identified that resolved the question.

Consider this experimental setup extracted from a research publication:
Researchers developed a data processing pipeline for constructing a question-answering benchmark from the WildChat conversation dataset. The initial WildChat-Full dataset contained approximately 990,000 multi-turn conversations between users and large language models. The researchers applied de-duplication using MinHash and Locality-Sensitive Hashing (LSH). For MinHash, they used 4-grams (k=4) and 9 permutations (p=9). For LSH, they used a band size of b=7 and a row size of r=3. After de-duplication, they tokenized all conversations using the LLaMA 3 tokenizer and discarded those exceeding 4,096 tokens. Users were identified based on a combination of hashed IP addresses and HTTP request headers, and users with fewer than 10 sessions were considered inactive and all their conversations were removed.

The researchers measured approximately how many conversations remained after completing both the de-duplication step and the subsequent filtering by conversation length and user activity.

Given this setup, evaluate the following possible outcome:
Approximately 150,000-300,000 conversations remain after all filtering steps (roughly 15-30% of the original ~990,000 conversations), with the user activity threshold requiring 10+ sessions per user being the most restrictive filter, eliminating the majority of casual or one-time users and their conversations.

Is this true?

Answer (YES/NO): NO